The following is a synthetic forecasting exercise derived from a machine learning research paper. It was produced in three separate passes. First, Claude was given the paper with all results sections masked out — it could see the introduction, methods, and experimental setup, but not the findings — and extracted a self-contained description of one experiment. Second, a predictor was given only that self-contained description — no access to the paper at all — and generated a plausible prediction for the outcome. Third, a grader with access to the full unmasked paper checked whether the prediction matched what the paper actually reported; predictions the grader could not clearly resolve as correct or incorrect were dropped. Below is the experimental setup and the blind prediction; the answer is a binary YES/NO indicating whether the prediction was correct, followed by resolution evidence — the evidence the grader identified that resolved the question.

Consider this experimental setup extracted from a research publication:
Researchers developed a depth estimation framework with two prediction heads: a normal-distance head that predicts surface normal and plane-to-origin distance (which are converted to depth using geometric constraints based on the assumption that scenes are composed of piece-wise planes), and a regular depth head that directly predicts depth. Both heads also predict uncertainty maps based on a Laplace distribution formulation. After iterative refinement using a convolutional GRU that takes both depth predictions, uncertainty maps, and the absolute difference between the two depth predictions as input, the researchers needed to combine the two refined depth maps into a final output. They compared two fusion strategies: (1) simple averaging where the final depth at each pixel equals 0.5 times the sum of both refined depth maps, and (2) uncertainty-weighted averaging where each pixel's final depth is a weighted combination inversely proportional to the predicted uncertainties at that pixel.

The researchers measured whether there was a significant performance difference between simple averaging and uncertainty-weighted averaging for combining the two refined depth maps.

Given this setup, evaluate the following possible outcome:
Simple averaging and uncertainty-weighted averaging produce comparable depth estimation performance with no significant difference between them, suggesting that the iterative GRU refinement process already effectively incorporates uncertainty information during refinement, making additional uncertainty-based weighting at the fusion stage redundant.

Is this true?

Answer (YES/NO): YES